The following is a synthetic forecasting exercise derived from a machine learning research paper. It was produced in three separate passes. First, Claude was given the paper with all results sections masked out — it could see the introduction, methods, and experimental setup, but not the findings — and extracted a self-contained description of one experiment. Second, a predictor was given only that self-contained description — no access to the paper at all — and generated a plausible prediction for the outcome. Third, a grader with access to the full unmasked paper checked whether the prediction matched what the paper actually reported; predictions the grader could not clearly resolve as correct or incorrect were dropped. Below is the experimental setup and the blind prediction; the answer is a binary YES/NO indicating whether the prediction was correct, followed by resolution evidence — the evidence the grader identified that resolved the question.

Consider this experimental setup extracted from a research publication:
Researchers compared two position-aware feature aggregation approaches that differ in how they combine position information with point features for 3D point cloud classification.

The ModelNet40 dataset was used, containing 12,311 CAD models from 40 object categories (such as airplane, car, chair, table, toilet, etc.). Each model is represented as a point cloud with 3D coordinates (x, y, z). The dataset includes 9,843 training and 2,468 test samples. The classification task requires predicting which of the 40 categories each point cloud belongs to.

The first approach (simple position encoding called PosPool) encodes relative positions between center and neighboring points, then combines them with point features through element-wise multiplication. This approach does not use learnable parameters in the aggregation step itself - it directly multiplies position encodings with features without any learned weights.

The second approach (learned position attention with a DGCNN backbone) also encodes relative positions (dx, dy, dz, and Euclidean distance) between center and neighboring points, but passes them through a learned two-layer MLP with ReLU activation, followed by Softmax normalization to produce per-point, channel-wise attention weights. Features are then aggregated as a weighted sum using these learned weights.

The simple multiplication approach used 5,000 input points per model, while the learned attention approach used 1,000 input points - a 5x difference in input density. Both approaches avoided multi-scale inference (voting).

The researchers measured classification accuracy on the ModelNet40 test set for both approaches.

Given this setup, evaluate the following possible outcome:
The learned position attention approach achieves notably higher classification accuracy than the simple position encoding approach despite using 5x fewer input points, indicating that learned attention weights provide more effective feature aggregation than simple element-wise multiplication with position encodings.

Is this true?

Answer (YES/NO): NO